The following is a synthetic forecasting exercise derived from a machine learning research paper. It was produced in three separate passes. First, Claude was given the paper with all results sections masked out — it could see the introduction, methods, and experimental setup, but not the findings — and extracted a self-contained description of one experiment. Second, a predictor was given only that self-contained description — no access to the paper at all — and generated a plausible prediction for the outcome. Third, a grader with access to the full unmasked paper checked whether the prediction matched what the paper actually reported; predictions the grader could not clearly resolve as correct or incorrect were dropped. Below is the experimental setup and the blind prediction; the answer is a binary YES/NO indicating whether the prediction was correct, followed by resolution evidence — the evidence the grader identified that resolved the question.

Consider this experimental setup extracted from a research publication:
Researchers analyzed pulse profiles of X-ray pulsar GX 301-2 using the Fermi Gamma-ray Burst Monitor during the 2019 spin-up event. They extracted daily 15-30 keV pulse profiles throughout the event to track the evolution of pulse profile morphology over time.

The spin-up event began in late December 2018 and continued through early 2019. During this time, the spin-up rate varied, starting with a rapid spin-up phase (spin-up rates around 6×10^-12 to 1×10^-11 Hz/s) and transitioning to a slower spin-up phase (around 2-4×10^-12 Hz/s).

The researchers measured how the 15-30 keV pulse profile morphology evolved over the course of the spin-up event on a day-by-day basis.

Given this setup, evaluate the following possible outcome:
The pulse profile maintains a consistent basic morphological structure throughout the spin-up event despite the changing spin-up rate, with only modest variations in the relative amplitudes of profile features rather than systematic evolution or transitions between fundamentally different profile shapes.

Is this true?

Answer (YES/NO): NO